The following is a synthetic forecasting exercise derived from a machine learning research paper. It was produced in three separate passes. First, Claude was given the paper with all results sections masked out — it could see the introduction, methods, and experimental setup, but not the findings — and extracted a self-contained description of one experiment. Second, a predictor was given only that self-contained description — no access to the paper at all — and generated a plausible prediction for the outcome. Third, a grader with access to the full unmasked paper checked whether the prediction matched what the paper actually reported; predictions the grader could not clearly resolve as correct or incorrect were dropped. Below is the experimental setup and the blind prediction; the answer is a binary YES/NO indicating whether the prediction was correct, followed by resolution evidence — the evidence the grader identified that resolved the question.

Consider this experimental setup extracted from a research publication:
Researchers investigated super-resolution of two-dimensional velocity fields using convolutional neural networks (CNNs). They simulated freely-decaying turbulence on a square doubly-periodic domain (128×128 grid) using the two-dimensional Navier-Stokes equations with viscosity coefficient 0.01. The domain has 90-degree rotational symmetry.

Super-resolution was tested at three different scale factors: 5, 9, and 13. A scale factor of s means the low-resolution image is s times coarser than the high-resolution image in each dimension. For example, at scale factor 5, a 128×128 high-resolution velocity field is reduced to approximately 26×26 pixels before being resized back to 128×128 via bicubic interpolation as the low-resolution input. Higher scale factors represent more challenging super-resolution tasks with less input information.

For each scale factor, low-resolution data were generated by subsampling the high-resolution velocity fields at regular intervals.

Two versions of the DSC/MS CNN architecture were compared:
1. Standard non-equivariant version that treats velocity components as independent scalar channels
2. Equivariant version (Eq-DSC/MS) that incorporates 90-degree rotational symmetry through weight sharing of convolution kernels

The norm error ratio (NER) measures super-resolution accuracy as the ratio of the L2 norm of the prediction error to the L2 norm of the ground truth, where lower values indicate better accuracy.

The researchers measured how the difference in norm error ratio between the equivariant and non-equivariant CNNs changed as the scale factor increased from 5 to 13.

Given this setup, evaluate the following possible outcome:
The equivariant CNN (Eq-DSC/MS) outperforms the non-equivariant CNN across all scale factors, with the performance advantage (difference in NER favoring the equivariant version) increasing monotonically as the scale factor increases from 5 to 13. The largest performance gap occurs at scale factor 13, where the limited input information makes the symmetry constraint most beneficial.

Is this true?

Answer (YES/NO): NO